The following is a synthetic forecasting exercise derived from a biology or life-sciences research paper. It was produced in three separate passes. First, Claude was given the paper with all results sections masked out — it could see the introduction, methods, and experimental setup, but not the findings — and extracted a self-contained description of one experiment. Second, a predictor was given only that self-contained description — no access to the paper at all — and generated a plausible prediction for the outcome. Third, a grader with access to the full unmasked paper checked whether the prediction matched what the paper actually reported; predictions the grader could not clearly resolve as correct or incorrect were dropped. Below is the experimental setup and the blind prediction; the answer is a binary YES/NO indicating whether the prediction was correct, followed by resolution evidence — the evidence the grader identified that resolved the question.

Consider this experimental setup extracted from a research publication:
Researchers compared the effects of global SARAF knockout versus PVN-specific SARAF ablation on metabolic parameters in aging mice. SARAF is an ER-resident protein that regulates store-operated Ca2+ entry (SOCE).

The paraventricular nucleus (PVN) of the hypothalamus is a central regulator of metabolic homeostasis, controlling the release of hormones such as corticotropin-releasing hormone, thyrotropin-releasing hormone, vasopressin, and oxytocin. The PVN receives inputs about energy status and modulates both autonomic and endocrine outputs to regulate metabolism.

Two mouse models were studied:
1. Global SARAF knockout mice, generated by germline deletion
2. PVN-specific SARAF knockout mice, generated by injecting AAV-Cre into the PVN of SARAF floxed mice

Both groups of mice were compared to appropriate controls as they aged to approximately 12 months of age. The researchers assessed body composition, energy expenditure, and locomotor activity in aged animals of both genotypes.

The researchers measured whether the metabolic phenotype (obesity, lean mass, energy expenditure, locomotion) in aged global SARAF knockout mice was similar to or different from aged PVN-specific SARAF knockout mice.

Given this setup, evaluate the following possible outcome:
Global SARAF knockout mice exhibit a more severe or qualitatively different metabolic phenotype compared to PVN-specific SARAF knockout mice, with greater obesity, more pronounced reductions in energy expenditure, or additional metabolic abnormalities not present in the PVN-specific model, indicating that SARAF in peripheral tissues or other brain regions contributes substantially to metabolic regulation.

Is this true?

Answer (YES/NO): NO